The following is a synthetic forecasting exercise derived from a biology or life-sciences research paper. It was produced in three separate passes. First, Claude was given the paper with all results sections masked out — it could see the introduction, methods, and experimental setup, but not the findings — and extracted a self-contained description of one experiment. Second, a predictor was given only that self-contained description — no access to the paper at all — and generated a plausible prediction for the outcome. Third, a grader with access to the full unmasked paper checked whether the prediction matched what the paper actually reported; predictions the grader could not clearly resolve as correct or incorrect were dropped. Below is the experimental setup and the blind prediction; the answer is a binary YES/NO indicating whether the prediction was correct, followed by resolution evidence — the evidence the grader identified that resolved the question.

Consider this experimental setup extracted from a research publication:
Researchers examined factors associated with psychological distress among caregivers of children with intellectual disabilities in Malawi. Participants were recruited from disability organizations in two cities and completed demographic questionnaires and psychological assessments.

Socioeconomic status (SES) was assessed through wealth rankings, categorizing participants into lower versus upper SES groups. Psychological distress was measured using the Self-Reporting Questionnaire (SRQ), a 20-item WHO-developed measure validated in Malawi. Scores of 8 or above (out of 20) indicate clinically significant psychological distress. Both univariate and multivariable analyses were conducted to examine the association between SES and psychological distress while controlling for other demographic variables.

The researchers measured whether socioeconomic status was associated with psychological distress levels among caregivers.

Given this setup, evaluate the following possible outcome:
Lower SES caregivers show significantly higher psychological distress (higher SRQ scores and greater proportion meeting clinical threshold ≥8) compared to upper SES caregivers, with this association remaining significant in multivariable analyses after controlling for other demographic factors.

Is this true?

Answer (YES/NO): YES